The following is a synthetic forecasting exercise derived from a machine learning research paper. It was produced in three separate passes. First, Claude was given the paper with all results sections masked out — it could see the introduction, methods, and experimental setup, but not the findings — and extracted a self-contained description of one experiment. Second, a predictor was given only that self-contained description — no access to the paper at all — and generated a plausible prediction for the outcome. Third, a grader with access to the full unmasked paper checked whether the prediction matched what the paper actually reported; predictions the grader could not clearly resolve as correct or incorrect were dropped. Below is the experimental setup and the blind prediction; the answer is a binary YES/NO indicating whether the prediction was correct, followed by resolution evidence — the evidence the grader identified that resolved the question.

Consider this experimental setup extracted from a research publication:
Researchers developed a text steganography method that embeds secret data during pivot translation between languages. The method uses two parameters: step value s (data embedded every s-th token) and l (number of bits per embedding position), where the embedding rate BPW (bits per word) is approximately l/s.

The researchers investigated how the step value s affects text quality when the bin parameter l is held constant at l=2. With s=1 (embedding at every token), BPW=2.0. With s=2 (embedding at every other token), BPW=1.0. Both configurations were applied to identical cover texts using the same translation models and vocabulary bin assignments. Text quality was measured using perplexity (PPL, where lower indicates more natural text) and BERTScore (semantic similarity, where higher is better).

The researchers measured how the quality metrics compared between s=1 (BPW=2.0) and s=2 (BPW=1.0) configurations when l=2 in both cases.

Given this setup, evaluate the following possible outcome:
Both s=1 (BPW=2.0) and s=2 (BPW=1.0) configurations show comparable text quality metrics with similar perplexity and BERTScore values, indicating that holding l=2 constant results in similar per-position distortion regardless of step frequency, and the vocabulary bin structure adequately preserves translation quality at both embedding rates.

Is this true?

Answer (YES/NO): NO